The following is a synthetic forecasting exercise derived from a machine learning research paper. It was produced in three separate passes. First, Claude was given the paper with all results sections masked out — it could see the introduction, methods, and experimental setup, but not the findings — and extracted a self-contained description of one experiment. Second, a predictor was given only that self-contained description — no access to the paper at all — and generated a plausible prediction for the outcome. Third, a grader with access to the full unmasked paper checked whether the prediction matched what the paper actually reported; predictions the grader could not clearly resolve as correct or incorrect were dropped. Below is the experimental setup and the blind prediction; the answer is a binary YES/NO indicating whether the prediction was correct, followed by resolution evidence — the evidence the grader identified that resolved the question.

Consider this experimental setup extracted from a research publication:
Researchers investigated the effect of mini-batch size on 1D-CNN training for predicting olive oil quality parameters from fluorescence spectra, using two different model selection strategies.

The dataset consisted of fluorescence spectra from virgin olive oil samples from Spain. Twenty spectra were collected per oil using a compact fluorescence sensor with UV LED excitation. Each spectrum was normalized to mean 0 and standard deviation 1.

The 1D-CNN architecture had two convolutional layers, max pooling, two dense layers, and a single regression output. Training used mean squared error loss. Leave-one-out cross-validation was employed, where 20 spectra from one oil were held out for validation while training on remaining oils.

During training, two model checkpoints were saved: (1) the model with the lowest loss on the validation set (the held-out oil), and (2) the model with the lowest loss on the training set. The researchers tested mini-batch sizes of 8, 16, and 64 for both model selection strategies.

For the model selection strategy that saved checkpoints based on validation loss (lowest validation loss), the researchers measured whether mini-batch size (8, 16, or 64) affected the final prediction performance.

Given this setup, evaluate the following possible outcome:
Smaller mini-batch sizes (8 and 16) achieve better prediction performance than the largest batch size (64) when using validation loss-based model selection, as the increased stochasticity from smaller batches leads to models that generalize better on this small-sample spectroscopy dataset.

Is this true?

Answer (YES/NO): NO